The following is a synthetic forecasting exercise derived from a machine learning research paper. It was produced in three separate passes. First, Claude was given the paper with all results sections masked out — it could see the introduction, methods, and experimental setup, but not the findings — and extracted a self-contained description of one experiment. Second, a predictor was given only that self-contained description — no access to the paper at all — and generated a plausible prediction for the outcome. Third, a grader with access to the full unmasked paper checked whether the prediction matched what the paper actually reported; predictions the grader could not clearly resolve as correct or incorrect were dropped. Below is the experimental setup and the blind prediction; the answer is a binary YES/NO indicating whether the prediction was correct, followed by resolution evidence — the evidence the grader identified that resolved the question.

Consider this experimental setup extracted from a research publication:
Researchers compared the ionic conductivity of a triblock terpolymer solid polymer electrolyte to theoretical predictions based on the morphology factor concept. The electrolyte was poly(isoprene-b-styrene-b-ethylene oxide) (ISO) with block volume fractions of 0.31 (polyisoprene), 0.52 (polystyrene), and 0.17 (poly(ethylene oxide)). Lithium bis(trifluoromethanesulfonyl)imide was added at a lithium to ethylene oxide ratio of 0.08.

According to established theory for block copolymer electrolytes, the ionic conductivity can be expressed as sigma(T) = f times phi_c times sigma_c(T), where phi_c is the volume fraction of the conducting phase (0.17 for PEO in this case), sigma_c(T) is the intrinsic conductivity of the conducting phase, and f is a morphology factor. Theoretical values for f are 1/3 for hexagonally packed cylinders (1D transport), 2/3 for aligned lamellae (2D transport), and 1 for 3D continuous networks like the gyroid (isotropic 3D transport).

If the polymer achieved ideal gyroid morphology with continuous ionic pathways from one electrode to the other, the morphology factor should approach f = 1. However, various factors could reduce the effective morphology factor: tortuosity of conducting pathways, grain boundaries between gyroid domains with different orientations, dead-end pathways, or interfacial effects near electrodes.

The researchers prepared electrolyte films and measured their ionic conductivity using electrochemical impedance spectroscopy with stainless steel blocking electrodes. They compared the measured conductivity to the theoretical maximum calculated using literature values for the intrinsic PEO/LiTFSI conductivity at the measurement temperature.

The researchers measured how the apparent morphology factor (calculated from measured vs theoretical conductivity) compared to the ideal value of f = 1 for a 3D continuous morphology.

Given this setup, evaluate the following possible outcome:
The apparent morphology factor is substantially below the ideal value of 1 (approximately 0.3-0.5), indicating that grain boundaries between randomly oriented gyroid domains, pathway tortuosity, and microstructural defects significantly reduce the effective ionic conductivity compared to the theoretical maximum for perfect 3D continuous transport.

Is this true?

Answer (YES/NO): NO